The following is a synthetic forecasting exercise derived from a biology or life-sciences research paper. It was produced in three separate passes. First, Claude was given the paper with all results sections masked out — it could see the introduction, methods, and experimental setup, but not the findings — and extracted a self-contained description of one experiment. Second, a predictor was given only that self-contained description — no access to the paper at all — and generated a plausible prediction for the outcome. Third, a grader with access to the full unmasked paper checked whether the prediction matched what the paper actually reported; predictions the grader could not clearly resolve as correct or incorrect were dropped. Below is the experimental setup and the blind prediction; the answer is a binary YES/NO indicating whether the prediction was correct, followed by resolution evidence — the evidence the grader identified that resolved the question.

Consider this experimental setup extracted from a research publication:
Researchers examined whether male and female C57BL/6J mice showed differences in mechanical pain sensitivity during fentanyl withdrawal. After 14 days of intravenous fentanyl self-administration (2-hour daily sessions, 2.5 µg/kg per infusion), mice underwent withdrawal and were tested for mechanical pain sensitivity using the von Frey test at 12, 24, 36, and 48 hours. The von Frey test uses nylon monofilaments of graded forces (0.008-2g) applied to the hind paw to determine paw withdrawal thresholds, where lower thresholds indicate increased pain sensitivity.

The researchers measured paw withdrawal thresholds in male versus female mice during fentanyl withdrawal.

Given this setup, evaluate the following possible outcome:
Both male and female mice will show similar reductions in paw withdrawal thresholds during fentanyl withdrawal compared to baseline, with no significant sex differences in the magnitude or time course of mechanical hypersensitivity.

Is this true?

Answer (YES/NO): YES